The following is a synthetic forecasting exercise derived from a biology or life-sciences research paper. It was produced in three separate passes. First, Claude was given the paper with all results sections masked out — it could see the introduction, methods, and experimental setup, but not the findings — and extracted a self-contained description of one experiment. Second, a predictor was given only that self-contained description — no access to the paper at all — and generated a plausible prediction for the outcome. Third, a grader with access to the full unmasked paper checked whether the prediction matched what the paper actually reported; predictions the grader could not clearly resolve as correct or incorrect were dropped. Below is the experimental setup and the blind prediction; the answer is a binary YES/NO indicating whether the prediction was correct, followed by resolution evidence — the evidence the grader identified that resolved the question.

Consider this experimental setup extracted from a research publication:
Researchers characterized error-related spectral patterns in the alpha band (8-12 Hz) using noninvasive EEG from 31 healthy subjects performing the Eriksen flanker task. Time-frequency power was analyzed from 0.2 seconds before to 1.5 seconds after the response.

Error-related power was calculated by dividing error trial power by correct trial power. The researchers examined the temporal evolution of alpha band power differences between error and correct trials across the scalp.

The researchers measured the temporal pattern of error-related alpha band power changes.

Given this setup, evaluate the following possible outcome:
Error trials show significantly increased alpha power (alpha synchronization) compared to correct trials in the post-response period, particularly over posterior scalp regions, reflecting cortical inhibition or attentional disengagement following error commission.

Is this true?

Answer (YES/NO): NO